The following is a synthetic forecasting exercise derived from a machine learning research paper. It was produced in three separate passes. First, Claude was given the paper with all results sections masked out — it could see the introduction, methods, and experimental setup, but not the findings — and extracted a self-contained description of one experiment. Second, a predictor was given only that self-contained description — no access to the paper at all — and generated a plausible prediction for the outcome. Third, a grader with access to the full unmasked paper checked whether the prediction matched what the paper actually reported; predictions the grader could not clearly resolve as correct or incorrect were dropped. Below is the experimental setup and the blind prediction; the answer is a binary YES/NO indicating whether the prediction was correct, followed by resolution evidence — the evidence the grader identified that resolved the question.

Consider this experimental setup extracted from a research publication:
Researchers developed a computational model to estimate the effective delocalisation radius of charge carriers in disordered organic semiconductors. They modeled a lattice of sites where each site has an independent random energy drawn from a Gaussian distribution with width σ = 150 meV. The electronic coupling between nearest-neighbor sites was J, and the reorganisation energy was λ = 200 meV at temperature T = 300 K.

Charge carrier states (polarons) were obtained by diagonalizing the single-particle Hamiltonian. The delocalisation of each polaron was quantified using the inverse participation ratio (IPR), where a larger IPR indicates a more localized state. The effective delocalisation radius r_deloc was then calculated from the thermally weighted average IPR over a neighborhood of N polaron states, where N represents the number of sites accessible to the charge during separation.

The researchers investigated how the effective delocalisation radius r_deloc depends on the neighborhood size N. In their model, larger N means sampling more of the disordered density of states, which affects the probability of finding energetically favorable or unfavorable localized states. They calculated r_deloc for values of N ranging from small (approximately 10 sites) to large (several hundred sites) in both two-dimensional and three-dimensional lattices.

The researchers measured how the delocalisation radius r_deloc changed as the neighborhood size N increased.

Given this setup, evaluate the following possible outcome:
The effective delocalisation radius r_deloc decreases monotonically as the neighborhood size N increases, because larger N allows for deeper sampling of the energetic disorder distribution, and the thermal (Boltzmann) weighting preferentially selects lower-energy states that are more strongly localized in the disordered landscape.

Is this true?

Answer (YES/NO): YES